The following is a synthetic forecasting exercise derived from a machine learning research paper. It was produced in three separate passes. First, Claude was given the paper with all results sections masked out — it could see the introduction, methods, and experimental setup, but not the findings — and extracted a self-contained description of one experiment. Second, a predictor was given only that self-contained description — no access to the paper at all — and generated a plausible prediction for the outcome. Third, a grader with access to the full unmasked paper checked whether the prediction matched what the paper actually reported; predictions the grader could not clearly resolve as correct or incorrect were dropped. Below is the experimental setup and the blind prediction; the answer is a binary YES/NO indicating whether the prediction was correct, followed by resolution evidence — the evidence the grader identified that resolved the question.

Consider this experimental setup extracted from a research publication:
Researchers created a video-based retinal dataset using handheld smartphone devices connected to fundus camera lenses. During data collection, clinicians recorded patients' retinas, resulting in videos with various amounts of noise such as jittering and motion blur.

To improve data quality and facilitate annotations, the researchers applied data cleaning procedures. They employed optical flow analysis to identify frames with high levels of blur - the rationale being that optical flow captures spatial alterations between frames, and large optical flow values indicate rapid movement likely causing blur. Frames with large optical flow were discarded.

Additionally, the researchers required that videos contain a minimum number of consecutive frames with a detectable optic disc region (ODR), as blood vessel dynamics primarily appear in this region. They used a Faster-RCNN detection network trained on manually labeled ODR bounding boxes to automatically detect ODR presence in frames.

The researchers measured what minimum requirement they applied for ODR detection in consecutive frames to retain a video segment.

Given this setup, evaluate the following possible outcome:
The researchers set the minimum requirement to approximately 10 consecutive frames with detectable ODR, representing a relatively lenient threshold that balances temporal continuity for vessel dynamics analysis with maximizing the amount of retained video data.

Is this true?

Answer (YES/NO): NO